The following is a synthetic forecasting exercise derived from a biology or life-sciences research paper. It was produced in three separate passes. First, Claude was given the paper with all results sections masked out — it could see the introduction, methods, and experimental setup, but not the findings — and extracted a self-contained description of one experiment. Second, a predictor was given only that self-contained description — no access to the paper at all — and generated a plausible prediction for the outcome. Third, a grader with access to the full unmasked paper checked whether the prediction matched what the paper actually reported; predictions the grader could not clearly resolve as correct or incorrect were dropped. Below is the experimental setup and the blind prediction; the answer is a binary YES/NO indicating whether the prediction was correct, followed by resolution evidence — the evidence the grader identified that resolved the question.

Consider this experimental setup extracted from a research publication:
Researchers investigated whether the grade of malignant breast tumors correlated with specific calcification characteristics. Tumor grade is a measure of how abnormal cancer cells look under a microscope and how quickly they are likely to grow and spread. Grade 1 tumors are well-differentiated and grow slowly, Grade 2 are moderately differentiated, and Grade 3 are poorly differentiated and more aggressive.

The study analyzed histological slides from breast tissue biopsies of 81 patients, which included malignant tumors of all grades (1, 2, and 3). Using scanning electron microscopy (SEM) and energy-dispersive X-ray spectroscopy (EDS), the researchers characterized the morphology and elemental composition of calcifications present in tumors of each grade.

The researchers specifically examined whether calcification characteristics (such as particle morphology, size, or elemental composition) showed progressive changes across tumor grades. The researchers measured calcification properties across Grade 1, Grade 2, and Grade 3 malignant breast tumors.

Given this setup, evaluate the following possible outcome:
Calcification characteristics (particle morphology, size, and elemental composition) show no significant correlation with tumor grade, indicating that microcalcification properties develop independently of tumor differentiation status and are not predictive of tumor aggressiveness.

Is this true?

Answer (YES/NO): NO